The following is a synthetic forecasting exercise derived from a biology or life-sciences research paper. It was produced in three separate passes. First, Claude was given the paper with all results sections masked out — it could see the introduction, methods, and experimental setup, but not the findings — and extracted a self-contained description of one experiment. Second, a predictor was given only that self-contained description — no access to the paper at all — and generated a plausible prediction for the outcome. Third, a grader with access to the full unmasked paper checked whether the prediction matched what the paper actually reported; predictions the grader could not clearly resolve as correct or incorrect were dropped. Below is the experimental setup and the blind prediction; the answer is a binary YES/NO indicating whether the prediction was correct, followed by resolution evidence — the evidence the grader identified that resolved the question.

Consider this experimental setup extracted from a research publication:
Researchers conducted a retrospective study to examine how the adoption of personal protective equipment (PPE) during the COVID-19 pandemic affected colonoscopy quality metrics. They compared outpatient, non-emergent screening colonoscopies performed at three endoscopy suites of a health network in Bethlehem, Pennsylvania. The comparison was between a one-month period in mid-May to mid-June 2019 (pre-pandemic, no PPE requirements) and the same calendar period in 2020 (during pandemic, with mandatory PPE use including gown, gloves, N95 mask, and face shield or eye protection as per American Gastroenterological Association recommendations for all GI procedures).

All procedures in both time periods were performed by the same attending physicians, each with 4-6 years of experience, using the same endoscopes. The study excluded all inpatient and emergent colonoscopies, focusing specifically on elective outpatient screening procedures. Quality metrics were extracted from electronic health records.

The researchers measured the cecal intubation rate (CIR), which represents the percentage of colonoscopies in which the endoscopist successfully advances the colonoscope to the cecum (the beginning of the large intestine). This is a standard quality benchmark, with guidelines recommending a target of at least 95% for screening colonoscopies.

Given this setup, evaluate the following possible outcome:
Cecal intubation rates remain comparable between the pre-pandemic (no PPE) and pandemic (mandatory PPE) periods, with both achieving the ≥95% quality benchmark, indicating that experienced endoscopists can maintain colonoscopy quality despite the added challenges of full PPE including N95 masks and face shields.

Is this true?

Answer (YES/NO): NO